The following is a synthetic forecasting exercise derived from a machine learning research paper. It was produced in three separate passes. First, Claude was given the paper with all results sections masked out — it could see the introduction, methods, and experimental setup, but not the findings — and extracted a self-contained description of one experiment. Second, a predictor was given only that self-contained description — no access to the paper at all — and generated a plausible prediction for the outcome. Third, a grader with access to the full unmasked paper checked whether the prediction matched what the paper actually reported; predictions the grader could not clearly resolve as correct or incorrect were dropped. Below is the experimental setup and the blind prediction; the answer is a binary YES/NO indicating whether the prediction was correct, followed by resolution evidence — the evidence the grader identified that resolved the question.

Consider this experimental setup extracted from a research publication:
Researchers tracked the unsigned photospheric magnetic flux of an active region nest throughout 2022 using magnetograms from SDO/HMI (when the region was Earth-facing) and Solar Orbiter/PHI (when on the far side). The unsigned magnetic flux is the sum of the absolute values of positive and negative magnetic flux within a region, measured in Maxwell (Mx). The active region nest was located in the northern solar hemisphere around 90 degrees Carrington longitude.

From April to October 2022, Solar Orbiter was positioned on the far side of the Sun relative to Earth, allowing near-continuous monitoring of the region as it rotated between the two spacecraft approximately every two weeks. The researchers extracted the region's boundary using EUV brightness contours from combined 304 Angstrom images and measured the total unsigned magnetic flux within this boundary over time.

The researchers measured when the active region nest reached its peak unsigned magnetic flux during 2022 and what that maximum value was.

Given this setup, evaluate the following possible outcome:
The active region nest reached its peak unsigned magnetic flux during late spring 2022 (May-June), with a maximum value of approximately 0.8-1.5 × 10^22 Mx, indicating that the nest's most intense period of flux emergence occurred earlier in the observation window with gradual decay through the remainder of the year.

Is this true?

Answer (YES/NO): NO